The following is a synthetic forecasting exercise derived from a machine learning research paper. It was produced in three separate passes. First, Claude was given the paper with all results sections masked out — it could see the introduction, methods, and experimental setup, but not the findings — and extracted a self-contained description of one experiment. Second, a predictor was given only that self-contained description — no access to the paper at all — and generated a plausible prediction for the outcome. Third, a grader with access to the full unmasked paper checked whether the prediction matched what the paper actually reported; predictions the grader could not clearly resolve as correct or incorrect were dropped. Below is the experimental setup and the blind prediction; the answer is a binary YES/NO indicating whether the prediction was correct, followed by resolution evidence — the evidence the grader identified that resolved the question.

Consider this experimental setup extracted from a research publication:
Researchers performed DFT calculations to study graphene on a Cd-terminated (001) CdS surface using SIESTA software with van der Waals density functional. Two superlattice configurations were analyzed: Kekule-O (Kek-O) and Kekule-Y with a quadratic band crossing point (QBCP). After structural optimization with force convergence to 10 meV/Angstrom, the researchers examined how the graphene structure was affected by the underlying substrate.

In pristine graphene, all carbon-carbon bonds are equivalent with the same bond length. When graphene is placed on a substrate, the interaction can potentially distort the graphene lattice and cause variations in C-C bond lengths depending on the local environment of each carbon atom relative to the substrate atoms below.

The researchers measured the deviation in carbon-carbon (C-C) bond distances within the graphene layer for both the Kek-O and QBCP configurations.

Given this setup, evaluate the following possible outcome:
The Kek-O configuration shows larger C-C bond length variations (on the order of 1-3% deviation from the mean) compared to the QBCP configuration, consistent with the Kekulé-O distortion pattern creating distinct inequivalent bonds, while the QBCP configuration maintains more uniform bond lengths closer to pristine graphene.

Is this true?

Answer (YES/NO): NO